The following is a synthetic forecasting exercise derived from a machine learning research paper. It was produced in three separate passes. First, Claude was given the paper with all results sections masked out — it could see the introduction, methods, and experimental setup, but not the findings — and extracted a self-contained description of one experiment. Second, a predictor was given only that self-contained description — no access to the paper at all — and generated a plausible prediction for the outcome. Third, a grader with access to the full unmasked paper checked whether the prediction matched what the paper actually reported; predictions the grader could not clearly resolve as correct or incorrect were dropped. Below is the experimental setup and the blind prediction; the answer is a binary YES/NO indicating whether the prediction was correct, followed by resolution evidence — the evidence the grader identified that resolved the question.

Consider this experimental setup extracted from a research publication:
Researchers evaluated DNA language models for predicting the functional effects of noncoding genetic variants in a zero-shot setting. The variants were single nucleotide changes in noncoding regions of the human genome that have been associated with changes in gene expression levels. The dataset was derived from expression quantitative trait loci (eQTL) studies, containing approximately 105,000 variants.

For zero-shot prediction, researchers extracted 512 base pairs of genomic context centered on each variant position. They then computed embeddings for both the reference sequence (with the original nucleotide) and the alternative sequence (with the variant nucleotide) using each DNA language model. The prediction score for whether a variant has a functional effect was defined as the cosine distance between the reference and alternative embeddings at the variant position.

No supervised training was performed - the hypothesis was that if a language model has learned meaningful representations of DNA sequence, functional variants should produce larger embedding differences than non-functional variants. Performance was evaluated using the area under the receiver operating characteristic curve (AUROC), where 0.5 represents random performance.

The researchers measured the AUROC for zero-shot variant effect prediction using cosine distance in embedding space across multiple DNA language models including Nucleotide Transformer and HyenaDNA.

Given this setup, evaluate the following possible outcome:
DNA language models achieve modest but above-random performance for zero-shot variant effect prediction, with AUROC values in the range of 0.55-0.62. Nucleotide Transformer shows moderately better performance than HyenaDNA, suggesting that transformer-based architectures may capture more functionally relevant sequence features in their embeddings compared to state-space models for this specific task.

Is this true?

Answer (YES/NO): NO